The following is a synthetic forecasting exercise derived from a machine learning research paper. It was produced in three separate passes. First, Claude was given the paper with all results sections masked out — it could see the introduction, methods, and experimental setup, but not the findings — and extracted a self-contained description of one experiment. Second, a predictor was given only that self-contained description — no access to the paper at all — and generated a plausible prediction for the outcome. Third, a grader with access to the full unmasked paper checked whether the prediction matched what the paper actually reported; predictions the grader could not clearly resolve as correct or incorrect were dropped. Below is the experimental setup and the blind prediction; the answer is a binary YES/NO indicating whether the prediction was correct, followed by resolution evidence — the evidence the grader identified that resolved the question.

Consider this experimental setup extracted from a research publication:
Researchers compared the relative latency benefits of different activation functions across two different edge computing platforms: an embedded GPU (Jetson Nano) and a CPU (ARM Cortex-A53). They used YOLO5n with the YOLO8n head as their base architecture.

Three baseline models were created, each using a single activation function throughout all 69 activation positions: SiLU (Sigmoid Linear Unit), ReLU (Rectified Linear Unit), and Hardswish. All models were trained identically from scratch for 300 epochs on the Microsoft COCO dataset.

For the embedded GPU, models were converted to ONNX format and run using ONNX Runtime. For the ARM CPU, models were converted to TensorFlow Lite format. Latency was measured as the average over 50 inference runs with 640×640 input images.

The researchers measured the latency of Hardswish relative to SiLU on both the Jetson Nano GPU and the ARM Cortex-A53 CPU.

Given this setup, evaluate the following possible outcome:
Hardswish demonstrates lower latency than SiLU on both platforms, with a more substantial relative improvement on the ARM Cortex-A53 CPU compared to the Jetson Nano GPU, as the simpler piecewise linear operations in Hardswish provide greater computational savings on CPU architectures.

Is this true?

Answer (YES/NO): YES